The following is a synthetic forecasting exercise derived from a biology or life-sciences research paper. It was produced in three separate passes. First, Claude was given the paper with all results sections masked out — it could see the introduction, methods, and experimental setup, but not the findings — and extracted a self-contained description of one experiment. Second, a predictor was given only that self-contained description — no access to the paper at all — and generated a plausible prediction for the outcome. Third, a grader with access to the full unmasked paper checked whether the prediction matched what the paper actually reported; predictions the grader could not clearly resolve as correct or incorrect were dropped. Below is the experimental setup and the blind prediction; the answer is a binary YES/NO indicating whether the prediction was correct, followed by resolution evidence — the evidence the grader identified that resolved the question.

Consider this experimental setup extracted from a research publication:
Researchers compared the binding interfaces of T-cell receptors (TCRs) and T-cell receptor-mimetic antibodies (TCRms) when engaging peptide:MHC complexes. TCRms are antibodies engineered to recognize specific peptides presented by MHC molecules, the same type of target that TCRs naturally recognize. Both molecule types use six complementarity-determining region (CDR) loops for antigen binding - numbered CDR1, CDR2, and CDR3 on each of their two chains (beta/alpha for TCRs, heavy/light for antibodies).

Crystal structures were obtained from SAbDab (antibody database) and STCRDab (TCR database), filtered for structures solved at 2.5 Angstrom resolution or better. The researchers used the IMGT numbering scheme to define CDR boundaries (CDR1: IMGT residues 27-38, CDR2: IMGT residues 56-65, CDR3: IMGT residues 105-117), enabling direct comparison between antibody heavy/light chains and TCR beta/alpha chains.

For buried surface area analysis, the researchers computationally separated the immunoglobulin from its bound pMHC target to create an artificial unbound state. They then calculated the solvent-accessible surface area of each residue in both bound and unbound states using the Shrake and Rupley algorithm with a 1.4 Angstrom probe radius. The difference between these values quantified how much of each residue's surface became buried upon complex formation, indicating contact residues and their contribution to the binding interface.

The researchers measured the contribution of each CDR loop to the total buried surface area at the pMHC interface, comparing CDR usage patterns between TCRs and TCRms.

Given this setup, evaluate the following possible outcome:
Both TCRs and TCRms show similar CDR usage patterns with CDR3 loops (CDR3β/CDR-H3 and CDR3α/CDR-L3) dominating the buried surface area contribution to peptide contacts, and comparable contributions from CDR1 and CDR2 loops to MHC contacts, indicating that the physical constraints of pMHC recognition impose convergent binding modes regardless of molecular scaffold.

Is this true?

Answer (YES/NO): NO